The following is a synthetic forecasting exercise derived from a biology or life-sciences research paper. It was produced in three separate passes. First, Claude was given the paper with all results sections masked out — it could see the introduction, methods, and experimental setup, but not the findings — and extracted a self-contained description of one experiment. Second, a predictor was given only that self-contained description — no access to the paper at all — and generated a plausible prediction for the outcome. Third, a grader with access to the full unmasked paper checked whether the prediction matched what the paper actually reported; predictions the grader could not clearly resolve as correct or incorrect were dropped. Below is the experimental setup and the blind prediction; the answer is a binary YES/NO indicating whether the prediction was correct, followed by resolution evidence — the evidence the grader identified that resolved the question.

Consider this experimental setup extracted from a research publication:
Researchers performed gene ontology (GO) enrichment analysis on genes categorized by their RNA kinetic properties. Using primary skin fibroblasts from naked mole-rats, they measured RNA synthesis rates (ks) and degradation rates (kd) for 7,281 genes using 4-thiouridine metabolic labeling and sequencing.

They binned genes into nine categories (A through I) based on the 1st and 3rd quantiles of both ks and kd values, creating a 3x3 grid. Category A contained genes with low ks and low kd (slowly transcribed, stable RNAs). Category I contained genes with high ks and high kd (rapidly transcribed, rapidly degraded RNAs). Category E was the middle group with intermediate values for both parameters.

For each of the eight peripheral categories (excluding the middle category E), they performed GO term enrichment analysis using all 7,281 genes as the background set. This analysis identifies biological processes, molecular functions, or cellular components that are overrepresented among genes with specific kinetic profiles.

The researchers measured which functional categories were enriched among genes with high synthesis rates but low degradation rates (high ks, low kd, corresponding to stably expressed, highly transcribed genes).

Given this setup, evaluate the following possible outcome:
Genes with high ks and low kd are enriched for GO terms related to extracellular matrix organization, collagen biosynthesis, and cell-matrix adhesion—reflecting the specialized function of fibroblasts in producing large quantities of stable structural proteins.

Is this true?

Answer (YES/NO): NO